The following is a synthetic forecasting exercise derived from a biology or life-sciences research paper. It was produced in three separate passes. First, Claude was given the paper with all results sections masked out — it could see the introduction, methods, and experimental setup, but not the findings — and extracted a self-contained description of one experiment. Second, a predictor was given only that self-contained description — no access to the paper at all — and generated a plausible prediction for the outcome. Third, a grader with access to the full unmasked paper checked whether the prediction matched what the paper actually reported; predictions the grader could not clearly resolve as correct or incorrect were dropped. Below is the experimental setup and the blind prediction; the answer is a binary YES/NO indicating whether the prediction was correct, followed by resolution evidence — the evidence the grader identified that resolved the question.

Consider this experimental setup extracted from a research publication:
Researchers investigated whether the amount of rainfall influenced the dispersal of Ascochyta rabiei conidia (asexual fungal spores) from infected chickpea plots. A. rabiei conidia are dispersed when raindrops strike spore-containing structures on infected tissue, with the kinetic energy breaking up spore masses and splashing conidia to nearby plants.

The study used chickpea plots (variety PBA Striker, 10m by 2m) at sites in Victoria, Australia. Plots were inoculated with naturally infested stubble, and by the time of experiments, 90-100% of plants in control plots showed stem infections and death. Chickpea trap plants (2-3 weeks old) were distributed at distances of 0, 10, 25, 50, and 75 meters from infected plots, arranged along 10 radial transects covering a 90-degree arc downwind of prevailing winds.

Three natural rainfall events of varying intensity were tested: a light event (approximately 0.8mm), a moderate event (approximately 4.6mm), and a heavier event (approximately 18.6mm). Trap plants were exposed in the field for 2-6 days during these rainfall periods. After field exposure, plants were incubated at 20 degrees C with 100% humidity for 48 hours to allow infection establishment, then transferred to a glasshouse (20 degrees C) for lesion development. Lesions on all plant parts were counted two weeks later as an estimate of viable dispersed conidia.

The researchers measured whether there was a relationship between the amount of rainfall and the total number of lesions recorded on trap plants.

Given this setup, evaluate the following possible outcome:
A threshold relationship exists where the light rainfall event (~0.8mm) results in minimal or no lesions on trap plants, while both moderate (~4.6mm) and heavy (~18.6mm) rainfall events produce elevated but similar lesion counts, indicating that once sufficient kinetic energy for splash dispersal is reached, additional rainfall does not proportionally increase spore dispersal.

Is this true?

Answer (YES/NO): NO